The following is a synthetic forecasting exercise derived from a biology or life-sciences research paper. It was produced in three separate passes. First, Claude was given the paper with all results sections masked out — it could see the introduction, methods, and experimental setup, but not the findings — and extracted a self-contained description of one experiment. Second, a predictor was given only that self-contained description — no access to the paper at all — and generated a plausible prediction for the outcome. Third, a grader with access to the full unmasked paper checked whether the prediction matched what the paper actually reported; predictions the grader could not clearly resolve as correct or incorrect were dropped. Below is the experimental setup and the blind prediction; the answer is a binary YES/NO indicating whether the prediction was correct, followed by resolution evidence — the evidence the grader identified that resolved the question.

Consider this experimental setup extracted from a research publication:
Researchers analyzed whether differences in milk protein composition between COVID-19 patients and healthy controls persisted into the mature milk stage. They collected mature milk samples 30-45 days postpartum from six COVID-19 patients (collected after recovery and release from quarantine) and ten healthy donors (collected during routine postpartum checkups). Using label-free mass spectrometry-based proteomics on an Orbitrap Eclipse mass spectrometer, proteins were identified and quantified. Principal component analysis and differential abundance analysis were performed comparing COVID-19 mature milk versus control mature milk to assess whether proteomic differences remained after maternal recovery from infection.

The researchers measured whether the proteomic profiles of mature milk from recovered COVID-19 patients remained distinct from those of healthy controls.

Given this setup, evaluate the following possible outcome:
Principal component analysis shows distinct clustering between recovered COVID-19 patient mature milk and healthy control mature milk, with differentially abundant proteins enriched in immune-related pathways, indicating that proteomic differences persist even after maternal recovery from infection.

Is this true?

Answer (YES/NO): NO